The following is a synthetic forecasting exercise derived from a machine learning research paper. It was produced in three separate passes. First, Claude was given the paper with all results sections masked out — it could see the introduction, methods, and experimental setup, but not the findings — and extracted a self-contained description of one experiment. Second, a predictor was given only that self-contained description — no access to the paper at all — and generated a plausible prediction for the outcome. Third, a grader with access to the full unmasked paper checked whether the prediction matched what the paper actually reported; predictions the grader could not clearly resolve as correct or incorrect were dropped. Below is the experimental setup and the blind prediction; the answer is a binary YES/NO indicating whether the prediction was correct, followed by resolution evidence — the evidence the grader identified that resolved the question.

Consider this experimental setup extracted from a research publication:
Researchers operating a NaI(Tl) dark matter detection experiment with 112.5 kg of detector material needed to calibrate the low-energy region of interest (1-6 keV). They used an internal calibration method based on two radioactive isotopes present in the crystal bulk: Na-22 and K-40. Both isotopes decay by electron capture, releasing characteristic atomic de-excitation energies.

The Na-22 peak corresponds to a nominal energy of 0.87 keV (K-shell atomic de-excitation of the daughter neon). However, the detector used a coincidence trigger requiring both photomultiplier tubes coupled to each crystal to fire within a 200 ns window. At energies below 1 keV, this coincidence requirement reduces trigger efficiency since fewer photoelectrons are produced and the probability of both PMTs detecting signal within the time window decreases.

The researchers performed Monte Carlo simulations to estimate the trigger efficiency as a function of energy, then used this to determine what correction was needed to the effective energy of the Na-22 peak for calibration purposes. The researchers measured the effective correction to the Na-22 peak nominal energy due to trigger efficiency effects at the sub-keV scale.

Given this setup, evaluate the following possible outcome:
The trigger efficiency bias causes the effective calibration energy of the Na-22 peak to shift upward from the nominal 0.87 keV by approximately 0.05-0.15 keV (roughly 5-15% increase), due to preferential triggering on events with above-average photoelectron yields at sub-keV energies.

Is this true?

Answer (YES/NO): NO